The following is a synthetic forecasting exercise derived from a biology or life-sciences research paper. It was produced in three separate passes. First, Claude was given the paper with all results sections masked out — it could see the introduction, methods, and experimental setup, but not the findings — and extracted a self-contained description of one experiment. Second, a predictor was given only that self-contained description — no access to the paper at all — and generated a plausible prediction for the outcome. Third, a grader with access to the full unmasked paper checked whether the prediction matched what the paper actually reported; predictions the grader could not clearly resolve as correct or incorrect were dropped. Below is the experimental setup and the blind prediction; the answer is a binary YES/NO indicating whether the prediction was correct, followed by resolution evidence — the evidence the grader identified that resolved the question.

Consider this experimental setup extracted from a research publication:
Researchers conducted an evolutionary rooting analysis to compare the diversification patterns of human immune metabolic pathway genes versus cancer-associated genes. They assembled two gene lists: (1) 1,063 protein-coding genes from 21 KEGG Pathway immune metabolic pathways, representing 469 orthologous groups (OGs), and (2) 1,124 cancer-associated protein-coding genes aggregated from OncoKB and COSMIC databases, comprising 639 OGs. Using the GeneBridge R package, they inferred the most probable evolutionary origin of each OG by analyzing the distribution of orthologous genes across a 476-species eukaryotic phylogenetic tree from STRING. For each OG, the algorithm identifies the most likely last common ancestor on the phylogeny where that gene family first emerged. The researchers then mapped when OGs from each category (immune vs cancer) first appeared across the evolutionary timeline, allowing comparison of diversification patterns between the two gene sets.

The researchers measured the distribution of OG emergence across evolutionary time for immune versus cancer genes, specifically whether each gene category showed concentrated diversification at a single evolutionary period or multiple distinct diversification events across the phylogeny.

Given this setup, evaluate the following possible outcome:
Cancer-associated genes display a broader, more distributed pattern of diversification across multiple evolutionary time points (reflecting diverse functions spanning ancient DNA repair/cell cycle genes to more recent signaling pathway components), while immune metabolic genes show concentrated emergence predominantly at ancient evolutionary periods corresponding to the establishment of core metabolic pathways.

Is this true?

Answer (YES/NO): NO